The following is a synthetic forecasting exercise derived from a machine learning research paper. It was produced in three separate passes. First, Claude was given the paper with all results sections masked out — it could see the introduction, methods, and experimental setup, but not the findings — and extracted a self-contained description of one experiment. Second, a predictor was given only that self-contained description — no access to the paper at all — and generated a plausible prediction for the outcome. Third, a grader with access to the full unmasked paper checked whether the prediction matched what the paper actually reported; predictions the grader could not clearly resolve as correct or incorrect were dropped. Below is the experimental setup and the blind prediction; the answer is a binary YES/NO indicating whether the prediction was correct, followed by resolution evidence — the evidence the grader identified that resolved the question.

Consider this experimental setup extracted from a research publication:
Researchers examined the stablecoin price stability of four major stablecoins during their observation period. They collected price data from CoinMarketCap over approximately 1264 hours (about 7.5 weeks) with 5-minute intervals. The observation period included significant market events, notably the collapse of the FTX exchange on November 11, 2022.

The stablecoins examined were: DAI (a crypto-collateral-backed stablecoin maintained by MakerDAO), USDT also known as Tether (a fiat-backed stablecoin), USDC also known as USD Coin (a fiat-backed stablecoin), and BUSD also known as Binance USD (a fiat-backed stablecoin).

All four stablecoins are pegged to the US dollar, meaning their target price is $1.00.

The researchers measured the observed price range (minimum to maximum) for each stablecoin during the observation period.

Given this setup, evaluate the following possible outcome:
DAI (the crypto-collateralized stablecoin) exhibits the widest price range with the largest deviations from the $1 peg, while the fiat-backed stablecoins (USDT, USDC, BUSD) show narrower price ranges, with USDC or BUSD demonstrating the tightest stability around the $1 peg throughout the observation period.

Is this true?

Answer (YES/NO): NO